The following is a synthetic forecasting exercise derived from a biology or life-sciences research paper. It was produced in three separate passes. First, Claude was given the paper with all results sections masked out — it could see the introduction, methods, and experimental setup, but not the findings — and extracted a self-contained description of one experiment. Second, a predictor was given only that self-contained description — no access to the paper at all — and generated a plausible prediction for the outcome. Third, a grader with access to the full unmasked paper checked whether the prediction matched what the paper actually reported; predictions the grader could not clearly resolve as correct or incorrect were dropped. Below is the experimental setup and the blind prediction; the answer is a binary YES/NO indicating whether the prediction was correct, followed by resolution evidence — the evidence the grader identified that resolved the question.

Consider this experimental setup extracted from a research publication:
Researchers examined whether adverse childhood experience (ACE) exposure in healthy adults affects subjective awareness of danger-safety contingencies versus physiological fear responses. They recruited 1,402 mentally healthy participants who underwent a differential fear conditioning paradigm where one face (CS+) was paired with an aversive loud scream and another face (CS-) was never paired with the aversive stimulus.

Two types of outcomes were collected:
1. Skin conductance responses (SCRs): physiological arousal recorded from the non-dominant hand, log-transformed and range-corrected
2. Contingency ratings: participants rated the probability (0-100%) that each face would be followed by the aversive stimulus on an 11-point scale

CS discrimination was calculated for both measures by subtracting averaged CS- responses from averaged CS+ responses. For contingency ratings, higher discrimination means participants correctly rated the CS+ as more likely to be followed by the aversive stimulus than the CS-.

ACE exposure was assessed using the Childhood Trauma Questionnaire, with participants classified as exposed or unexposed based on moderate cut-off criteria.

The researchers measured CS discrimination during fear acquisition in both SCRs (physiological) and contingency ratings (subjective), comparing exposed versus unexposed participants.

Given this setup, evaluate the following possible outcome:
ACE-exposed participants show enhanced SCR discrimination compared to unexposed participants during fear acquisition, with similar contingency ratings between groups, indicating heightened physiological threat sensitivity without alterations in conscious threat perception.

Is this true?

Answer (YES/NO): NO